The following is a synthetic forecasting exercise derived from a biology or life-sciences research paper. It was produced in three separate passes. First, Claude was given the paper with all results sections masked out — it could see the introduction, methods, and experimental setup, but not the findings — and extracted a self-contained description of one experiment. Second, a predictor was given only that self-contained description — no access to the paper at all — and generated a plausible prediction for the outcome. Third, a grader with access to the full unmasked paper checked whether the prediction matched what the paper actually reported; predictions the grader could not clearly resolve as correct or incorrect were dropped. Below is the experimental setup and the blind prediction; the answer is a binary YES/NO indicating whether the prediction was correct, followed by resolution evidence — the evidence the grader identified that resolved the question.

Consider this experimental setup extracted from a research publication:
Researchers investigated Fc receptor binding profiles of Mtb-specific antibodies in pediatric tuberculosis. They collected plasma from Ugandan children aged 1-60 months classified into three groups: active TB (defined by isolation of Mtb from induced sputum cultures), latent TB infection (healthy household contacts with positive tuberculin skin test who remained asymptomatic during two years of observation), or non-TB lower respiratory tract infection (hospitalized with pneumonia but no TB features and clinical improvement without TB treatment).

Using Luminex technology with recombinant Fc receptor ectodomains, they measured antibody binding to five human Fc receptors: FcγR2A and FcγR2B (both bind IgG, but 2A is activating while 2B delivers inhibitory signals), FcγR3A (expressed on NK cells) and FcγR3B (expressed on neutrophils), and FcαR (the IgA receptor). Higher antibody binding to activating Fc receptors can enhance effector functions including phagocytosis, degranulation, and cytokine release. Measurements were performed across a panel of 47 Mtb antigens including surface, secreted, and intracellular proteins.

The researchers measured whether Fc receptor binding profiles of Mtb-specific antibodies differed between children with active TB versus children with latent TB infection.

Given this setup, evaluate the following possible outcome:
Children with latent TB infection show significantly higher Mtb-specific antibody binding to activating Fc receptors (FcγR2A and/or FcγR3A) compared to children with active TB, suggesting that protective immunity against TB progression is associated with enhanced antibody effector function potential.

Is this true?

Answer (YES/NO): YES